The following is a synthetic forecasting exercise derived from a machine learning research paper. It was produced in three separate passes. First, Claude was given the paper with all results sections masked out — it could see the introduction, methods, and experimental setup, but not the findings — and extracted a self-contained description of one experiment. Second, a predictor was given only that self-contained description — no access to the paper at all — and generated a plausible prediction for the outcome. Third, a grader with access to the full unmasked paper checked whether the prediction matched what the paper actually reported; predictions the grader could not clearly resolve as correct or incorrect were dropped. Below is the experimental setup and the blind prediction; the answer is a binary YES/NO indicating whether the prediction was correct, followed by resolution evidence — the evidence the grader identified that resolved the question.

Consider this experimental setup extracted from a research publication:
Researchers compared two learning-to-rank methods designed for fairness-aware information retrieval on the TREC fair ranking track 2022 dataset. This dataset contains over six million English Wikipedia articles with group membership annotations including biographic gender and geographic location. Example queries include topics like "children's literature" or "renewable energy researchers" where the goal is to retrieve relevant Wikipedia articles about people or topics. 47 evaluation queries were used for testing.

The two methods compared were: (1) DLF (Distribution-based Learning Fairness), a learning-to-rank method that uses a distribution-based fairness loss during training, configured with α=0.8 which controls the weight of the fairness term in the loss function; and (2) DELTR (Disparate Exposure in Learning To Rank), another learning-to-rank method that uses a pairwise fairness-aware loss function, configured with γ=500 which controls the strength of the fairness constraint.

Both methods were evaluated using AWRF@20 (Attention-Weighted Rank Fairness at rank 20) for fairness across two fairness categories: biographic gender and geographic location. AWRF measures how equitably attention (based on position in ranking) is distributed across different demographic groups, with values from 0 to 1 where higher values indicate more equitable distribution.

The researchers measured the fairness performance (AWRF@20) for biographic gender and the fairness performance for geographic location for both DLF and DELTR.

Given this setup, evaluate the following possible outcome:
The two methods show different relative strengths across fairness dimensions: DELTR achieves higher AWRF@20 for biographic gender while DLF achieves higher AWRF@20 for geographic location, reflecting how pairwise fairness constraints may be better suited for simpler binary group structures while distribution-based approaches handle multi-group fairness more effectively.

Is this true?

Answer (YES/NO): NO